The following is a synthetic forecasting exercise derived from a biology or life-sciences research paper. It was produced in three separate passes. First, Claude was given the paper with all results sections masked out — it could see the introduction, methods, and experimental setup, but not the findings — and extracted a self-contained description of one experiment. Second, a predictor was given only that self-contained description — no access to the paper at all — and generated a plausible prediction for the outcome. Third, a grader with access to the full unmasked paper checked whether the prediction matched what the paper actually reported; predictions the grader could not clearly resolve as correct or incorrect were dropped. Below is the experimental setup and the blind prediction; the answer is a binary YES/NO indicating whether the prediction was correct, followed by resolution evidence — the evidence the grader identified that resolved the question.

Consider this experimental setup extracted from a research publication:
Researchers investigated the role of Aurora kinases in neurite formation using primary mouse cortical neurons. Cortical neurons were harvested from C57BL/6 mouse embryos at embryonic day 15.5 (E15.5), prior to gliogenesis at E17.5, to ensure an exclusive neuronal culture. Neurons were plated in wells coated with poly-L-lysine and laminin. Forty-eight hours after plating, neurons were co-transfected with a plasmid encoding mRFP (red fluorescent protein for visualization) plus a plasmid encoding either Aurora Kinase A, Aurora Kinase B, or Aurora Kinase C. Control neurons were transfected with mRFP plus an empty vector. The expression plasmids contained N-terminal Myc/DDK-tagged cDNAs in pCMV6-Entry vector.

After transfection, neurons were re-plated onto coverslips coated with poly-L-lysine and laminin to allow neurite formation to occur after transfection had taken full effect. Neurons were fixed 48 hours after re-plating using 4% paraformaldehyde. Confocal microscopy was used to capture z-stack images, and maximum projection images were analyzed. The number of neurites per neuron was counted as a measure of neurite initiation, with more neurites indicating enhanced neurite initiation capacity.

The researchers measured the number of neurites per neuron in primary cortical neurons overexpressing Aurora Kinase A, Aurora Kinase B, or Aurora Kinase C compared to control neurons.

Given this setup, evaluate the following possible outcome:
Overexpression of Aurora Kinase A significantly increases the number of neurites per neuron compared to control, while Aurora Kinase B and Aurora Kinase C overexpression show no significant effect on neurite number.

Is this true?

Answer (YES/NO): YES